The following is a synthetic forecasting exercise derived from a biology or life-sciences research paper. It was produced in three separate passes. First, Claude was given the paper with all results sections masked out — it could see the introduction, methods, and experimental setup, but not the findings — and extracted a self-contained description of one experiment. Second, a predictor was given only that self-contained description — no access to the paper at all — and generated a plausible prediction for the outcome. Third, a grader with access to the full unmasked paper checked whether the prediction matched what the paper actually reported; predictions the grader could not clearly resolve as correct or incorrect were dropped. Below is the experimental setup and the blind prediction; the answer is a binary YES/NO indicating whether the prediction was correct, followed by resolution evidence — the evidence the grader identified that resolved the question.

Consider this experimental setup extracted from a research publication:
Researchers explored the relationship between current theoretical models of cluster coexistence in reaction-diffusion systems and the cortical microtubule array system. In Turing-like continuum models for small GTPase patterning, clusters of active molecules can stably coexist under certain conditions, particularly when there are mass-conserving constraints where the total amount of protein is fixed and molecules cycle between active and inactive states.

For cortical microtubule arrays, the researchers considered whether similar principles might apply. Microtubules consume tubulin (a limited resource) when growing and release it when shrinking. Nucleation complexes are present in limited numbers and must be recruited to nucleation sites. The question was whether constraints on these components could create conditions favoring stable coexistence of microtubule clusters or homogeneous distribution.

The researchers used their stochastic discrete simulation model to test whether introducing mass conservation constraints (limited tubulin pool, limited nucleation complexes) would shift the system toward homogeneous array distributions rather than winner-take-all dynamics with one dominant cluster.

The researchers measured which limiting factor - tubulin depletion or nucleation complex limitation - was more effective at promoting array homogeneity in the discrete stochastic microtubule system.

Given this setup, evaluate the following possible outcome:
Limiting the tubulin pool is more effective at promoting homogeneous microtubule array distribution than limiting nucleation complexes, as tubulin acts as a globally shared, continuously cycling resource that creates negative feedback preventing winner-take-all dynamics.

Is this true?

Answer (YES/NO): NO